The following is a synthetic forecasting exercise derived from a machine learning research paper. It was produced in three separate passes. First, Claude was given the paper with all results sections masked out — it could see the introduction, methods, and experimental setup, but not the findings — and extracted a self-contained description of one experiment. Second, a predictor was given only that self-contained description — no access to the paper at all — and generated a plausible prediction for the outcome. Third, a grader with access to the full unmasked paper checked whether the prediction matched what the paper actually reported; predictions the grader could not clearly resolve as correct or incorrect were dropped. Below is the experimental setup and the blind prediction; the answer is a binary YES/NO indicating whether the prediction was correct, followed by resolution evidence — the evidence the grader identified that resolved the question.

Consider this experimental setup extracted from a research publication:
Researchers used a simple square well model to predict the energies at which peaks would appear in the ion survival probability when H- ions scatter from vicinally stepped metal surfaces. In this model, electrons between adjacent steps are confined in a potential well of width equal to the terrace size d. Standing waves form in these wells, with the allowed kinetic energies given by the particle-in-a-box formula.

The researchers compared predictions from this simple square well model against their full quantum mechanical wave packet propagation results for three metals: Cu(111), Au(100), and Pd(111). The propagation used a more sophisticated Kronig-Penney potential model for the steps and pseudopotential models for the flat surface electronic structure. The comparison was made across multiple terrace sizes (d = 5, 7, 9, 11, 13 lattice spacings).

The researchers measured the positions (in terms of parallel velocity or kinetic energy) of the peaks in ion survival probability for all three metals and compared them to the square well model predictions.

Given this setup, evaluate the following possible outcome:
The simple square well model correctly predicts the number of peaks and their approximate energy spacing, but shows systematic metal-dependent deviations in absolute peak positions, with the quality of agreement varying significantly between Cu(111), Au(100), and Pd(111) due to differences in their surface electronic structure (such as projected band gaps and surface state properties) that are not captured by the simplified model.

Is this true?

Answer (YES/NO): NO